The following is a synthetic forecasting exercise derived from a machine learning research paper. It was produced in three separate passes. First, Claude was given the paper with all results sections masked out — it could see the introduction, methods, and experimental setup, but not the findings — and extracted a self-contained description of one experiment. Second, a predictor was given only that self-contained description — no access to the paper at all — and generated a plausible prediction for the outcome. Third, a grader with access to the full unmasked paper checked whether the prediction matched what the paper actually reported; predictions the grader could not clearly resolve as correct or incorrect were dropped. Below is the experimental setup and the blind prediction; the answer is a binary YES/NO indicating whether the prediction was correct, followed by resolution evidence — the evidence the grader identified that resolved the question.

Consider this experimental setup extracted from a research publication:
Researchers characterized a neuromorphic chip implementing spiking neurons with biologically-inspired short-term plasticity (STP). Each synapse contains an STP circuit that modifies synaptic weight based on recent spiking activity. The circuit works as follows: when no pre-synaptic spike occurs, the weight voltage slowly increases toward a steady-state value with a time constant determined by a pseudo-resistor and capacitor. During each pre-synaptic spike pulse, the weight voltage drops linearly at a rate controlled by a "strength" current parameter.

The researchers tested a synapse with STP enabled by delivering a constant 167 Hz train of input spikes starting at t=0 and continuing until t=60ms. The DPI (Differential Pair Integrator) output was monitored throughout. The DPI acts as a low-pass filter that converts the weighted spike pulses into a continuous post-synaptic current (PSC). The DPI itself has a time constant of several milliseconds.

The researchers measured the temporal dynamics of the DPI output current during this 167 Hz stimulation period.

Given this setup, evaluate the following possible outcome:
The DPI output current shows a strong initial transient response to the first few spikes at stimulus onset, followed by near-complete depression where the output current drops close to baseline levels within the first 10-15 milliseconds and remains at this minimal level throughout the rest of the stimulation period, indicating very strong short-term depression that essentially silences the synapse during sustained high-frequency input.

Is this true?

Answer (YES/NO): NO